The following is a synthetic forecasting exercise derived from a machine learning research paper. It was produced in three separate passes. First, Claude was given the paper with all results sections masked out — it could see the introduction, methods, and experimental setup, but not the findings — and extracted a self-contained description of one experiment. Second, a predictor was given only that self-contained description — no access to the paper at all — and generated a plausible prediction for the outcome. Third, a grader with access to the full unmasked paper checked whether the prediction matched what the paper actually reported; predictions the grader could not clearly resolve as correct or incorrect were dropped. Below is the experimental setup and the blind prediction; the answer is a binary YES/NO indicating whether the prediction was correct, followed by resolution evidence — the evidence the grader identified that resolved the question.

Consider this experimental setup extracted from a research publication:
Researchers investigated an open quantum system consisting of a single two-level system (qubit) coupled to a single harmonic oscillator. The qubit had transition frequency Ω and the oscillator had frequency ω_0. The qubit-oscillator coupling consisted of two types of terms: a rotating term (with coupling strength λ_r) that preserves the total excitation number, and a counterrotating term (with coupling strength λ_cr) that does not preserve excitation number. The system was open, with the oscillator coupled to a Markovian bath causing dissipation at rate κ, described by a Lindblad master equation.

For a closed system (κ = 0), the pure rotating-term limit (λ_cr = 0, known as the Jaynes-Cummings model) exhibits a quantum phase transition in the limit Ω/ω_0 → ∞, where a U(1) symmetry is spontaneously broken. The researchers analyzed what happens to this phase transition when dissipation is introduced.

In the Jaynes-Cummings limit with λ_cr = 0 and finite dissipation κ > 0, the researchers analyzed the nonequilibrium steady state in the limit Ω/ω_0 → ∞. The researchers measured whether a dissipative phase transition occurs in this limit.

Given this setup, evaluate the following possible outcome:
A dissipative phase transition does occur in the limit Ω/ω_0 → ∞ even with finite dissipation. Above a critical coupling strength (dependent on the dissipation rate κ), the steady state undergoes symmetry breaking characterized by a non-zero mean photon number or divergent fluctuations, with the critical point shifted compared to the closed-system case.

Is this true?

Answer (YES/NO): NO